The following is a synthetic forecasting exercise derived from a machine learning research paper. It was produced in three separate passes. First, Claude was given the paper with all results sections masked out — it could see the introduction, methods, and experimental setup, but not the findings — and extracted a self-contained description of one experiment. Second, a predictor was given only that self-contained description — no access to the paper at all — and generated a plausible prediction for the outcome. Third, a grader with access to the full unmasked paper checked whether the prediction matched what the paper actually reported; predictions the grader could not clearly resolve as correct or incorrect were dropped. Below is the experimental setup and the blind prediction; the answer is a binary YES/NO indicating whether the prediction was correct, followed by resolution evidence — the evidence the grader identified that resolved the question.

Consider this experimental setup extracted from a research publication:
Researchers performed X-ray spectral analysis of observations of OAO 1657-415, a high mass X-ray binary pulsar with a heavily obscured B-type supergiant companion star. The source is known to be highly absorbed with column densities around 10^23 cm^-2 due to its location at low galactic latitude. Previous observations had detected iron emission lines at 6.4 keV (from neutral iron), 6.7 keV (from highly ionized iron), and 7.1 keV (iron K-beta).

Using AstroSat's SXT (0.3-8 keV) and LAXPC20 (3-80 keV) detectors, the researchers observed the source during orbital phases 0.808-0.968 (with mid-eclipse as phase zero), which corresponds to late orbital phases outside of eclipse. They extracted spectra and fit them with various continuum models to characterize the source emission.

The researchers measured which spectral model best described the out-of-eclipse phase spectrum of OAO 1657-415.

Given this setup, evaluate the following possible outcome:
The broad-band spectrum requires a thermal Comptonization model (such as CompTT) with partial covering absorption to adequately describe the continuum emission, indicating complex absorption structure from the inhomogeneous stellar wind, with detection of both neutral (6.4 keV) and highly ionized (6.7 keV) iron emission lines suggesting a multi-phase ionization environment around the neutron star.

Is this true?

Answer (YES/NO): NO